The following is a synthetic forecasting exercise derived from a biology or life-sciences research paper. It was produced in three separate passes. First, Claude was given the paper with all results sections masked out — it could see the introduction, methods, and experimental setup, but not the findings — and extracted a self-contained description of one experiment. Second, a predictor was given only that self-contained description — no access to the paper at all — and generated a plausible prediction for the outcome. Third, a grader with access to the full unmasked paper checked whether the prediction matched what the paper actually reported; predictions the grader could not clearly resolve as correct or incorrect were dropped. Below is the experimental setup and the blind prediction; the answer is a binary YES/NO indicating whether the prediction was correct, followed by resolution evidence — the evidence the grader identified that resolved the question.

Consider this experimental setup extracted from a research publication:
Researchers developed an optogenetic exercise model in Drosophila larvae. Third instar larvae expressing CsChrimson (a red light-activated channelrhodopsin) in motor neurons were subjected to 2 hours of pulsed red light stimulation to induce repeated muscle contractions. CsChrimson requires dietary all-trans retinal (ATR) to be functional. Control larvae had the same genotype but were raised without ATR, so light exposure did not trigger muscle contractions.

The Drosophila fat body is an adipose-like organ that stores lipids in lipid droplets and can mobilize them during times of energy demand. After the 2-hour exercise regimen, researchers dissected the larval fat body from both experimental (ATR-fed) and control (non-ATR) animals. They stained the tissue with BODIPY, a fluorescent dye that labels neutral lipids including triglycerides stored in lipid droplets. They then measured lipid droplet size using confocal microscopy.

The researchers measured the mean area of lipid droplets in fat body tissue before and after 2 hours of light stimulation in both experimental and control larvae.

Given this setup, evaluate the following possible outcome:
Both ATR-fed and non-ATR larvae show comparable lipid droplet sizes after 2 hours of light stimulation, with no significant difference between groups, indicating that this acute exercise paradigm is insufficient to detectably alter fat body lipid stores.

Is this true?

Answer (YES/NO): NO